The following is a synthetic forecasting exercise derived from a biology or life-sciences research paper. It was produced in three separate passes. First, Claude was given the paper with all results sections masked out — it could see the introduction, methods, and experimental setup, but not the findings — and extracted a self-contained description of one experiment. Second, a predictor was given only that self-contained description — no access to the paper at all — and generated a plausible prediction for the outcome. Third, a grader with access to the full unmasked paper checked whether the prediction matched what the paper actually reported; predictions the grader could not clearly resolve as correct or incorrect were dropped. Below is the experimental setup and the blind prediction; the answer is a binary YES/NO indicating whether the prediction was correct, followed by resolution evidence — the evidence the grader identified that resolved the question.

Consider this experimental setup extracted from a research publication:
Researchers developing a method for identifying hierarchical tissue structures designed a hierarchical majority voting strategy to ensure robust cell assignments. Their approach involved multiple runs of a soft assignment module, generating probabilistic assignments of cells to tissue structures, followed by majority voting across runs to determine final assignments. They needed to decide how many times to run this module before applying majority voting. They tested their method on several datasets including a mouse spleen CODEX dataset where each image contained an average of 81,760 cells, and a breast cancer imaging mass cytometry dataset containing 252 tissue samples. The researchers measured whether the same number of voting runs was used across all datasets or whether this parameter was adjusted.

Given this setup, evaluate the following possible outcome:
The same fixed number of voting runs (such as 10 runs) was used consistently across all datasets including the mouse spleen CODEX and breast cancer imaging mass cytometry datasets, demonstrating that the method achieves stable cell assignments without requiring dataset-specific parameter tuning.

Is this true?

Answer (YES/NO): NO